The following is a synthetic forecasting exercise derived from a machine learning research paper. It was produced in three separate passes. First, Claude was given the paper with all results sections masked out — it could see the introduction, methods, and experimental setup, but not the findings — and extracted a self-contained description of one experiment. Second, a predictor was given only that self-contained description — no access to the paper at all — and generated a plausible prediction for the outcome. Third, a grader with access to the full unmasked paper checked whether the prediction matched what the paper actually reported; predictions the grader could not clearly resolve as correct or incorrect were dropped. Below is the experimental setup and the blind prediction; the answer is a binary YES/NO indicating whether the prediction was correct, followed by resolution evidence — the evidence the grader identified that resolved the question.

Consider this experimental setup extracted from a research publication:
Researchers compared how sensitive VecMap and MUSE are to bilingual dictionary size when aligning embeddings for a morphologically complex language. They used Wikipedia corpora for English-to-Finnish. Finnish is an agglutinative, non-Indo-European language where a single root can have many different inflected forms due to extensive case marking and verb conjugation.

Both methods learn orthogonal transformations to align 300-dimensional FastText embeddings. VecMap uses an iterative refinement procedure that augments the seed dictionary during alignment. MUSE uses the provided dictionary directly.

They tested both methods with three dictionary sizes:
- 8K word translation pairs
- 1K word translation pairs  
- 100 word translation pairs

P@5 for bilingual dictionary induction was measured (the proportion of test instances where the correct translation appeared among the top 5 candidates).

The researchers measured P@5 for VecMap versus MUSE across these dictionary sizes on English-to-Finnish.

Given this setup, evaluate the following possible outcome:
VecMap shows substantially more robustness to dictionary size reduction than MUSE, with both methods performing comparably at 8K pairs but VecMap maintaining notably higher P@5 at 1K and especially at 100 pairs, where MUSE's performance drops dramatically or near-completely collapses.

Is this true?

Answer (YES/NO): YES